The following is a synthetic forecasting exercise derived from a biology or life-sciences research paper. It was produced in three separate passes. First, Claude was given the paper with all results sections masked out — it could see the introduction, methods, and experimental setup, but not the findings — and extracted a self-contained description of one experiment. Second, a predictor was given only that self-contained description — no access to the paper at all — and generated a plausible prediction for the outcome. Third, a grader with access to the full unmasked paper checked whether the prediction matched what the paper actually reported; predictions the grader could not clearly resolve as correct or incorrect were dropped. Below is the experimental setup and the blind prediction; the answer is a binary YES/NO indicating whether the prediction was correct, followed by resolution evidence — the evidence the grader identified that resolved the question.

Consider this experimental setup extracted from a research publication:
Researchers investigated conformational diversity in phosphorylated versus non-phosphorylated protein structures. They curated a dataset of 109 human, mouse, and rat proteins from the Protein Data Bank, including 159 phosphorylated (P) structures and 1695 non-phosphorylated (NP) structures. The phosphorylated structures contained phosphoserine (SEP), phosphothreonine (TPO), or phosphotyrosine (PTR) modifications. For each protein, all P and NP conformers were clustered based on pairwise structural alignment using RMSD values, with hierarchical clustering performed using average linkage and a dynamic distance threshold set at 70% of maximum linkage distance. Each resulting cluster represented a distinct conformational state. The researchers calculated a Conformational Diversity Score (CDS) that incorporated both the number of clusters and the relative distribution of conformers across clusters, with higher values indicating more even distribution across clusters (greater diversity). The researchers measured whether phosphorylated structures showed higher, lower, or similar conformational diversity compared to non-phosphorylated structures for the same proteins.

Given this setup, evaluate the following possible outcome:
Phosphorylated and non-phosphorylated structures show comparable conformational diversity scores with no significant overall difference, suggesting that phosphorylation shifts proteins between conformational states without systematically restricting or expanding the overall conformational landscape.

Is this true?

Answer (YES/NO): YES